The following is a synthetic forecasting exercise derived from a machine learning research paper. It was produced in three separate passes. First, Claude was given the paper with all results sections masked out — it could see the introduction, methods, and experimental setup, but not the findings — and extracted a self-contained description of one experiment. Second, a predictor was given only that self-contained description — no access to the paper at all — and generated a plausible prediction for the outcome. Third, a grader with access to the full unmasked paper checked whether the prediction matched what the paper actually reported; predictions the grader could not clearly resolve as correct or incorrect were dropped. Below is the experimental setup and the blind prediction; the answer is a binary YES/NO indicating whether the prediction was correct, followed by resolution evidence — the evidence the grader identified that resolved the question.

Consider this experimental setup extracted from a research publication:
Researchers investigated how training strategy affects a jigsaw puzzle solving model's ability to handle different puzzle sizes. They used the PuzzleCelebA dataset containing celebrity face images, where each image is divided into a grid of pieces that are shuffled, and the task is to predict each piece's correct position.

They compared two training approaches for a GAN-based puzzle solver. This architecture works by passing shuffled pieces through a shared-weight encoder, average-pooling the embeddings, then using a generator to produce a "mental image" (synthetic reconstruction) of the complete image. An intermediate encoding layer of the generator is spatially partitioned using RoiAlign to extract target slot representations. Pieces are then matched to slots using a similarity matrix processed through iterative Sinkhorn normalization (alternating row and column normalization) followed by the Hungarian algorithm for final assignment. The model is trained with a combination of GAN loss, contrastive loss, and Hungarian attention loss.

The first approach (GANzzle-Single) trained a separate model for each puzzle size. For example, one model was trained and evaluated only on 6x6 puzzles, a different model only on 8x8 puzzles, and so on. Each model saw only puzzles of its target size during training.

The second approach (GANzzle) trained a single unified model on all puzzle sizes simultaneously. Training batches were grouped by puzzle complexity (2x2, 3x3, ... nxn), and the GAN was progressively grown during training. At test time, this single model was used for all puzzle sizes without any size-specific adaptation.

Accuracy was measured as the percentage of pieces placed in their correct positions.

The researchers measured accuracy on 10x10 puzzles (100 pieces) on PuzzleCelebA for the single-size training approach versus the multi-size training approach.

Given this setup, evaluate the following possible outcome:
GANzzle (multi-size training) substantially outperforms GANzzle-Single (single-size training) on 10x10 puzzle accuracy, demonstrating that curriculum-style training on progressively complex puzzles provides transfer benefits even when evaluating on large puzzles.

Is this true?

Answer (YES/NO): NO